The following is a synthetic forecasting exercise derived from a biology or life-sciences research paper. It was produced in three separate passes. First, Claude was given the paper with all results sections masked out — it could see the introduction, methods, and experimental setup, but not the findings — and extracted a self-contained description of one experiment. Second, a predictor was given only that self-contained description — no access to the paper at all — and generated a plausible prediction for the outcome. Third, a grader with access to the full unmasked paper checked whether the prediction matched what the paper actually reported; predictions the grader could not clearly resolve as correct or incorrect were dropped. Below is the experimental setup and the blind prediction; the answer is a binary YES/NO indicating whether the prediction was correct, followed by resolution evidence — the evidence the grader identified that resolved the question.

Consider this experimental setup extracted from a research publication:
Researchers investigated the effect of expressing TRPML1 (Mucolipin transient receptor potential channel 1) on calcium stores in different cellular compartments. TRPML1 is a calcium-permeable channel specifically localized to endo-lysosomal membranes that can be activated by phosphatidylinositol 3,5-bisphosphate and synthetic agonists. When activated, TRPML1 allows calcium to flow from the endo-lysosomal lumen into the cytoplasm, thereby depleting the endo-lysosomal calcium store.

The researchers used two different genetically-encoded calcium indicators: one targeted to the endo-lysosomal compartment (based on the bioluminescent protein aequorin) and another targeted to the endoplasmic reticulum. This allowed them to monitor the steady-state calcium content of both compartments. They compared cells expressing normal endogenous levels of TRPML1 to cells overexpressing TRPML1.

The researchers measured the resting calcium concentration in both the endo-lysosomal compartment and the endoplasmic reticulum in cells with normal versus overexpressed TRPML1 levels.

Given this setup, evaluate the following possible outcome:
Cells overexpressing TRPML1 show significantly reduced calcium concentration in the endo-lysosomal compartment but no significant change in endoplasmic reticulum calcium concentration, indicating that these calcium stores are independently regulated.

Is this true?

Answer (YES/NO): YES